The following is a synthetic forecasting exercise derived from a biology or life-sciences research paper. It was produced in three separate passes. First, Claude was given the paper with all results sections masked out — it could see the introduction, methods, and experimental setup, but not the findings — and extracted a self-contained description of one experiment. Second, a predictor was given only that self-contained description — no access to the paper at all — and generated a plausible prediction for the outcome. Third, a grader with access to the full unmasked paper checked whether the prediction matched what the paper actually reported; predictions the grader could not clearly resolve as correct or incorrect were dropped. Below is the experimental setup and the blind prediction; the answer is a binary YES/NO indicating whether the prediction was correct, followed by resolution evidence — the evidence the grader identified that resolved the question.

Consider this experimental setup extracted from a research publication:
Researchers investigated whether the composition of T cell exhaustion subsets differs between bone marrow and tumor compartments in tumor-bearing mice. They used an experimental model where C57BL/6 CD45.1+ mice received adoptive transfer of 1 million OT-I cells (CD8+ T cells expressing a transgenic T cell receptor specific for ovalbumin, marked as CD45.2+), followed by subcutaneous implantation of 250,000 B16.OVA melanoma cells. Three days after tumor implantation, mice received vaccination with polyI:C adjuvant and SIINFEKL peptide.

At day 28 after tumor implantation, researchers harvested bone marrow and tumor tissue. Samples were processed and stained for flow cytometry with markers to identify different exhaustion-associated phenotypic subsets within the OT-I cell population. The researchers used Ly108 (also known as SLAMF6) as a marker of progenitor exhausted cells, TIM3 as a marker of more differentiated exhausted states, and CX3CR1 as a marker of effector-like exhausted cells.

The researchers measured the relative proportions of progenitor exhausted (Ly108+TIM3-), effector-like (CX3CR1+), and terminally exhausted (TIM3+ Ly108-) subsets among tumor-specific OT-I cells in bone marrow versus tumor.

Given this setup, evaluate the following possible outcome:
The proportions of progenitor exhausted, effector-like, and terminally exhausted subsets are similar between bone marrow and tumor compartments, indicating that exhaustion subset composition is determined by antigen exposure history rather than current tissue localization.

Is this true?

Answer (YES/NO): NO